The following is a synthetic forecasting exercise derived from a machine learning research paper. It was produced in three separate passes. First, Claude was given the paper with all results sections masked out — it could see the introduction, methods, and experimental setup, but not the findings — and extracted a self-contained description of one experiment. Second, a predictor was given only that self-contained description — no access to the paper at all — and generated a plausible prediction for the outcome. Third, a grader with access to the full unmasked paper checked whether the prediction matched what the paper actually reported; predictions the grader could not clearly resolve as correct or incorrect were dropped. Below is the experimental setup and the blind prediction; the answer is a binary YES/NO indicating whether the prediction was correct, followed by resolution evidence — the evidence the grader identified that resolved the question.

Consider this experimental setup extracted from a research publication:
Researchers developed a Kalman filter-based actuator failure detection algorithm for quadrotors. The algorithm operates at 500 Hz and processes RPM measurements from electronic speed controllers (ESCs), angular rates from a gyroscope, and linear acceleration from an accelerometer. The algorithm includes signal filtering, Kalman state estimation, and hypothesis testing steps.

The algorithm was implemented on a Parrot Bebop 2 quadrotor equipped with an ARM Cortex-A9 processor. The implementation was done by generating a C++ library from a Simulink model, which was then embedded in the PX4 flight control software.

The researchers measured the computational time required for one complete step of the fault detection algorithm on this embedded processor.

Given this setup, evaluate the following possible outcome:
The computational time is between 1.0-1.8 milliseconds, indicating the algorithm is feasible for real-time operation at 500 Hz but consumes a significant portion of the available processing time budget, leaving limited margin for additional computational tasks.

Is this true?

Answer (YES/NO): NO